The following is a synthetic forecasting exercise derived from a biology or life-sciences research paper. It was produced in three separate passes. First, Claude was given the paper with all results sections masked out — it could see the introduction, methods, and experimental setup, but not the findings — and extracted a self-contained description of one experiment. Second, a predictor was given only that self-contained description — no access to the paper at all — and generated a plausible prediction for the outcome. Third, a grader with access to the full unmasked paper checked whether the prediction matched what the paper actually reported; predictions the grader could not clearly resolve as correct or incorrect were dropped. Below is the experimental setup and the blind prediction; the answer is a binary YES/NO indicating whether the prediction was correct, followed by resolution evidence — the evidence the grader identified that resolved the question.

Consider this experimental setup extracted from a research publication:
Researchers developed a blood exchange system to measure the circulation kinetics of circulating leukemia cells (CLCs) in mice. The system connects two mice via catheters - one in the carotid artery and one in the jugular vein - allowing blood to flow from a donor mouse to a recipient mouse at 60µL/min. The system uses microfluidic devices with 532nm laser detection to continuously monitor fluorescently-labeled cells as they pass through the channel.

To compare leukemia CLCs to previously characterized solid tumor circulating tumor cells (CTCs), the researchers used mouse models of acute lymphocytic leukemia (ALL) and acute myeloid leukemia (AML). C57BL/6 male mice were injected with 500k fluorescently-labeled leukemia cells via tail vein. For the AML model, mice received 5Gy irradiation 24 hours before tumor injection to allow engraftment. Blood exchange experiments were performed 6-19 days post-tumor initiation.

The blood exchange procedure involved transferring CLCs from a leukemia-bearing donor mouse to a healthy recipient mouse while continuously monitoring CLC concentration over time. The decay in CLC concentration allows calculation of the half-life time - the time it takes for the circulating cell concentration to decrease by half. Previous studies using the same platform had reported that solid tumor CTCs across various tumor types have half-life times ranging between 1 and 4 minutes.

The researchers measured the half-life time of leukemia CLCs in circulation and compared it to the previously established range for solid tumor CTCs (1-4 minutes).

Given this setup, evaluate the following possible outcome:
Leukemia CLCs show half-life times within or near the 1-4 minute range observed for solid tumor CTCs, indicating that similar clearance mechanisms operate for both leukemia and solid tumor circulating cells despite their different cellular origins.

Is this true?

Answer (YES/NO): NO